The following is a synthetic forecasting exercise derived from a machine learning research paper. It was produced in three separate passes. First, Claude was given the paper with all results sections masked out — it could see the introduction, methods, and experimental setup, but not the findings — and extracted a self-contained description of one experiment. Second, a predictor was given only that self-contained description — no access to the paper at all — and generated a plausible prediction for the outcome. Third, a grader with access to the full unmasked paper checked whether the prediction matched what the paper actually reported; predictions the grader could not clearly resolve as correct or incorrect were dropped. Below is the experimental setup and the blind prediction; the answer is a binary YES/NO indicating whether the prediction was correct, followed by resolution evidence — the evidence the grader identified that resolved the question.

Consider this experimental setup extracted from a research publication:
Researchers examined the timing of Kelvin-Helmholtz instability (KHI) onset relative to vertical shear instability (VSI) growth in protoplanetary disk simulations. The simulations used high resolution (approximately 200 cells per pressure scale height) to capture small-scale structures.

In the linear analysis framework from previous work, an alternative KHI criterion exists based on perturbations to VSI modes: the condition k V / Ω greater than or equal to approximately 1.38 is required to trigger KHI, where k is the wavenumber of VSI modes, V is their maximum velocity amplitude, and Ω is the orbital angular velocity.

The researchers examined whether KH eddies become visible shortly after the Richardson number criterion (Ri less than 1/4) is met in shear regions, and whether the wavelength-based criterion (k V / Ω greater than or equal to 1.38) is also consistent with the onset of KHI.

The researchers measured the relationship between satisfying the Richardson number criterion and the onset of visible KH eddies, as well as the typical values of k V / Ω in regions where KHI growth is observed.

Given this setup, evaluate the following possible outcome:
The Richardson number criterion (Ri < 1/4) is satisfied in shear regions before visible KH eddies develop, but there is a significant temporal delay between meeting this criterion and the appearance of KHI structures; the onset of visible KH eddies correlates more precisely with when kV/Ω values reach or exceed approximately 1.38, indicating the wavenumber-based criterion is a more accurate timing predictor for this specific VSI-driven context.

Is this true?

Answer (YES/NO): NO